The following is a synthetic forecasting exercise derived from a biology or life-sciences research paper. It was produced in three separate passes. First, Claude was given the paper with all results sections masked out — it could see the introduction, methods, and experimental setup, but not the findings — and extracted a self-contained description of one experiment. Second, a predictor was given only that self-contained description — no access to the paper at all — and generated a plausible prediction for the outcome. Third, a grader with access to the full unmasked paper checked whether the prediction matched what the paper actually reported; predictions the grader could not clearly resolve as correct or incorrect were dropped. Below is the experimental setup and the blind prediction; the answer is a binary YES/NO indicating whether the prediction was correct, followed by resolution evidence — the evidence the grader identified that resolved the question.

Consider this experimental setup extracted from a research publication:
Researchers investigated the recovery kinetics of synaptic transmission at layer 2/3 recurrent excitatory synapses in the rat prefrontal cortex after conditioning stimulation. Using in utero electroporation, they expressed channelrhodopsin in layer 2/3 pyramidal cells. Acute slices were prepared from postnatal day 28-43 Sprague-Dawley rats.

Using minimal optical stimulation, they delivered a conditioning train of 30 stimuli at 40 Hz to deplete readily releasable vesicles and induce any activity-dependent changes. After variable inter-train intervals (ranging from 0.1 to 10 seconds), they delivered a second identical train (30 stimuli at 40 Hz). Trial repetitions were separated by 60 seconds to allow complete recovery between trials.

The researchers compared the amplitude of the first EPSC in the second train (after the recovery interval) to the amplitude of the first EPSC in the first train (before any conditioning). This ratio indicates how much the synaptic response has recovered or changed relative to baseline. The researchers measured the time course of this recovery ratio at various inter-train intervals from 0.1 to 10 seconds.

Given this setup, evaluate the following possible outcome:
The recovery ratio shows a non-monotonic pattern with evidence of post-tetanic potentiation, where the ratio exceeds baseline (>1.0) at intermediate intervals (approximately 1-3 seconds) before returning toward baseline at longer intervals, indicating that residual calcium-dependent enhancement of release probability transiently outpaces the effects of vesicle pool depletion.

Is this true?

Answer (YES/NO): NO